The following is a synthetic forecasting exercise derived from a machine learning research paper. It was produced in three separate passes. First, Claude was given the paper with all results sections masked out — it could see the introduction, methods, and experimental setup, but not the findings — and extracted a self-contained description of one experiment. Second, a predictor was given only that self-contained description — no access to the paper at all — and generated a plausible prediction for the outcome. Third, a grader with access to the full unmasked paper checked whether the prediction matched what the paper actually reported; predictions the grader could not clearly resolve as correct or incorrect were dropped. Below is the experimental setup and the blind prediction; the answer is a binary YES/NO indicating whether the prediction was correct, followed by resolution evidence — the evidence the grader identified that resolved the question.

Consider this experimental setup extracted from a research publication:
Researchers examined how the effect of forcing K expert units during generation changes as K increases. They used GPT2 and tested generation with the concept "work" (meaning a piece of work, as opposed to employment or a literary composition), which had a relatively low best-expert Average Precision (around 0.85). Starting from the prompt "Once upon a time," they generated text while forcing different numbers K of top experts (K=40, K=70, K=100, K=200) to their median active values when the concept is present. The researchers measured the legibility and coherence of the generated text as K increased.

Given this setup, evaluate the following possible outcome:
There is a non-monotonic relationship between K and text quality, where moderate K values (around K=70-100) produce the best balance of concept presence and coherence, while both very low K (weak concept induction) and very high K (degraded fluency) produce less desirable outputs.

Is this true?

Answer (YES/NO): NO